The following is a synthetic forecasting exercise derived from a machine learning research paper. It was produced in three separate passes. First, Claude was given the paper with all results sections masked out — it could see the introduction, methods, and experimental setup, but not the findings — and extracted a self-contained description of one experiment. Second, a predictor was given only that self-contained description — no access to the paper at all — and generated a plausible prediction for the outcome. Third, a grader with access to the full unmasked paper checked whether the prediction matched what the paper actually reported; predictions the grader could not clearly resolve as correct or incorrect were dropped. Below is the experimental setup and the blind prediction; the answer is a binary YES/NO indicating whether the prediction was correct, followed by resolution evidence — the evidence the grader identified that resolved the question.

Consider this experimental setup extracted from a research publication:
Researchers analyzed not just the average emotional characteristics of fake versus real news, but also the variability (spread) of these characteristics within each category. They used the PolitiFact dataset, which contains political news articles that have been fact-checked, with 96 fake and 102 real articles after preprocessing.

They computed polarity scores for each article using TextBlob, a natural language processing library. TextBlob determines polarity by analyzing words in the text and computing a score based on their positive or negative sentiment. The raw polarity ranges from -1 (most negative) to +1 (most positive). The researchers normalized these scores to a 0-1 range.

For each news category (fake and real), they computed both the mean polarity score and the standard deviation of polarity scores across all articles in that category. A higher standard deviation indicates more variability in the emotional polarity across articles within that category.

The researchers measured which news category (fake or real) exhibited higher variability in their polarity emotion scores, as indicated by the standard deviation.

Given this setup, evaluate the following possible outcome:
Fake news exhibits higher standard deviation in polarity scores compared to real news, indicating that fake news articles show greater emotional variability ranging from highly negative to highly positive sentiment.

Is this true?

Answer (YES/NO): YES